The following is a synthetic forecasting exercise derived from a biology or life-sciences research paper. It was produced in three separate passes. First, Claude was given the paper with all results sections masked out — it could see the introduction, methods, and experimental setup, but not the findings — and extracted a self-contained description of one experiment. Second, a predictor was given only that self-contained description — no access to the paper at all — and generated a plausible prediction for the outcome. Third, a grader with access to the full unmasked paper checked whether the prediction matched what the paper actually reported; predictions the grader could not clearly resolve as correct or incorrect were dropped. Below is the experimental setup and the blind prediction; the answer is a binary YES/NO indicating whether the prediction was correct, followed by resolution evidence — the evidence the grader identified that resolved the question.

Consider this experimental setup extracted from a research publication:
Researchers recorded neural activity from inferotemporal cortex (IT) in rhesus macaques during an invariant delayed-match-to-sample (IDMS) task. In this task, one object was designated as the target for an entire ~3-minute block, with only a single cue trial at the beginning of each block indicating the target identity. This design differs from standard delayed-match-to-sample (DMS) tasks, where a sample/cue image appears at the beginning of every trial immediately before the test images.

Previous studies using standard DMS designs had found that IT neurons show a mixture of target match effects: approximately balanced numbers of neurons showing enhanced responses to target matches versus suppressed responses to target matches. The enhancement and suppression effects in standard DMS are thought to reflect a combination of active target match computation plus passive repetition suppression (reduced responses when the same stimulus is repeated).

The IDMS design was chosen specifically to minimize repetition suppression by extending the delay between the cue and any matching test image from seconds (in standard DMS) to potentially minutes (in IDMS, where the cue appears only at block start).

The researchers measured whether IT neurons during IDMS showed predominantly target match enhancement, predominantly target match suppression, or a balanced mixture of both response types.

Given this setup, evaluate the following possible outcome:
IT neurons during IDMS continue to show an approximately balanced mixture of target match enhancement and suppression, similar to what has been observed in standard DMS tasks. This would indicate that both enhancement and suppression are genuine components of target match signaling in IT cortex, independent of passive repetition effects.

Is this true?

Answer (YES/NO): NO